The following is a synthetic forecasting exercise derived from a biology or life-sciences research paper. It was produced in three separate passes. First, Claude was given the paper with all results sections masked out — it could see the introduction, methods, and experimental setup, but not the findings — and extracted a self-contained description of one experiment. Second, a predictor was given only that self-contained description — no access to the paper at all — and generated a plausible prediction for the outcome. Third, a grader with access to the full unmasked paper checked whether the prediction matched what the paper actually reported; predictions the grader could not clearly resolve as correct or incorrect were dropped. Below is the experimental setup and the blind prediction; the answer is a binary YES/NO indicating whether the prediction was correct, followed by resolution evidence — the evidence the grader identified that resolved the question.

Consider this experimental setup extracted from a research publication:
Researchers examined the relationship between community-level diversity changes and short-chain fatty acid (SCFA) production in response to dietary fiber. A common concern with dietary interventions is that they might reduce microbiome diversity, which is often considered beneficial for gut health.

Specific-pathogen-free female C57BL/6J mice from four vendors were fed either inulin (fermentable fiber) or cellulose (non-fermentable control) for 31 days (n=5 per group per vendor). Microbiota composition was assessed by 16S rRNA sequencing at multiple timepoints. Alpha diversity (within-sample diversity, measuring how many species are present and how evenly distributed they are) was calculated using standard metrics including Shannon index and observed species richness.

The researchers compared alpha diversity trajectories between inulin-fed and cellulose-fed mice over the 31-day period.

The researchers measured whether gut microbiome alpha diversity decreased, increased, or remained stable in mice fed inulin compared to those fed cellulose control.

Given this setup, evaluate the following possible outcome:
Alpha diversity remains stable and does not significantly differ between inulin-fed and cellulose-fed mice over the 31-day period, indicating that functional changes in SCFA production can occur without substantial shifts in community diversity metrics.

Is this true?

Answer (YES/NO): NO